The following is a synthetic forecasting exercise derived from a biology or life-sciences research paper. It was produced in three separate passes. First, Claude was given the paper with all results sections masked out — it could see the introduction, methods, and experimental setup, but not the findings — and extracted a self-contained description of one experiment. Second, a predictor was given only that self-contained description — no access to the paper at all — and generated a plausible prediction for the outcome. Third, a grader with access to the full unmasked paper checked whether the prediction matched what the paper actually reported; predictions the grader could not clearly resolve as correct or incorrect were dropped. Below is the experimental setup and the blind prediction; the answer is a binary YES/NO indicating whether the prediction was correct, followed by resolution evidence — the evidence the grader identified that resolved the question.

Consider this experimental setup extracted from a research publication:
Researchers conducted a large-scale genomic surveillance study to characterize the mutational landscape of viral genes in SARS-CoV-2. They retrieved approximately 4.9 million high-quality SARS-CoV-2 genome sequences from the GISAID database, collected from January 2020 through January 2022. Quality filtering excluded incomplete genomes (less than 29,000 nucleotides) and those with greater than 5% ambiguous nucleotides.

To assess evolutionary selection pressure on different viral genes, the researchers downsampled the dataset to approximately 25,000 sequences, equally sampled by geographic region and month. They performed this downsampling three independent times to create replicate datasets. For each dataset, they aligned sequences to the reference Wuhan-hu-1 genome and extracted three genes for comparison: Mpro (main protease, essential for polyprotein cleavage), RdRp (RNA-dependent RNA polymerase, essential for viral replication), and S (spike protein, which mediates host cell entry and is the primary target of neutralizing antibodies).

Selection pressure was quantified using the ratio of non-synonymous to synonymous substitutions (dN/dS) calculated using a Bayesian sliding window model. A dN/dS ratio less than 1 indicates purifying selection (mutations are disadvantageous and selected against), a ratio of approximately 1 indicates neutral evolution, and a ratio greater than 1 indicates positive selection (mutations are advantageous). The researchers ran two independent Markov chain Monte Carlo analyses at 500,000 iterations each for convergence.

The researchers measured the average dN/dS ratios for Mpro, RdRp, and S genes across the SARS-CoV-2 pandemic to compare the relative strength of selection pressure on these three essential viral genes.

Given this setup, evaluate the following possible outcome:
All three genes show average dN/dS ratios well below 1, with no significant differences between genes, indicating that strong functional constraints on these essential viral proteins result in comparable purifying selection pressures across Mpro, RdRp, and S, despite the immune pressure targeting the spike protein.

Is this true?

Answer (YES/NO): NO